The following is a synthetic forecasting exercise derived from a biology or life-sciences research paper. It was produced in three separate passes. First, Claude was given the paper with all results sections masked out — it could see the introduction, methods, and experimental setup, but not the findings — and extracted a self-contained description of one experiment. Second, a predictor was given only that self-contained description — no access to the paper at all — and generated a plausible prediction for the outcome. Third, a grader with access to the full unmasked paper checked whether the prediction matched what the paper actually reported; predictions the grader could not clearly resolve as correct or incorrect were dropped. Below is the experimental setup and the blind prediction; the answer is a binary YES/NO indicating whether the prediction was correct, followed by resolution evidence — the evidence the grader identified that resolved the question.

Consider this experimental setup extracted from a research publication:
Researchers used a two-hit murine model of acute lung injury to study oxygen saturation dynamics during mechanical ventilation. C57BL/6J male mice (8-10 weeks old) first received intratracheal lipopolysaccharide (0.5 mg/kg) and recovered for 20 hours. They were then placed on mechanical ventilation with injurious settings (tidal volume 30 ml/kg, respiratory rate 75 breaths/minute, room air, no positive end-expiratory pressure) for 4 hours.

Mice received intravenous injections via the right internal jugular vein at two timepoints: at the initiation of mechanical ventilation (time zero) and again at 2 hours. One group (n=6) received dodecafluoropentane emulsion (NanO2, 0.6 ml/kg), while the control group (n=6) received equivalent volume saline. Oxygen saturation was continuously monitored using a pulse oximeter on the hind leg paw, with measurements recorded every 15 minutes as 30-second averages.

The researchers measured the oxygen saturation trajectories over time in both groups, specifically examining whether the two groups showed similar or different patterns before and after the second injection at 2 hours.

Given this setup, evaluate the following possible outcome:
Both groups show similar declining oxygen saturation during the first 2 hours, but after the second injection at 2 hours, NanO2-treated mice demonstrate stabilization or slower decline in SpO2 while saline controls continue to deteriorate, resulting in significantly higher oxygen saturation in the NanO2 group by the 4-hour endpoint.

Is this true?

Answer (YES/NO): NO